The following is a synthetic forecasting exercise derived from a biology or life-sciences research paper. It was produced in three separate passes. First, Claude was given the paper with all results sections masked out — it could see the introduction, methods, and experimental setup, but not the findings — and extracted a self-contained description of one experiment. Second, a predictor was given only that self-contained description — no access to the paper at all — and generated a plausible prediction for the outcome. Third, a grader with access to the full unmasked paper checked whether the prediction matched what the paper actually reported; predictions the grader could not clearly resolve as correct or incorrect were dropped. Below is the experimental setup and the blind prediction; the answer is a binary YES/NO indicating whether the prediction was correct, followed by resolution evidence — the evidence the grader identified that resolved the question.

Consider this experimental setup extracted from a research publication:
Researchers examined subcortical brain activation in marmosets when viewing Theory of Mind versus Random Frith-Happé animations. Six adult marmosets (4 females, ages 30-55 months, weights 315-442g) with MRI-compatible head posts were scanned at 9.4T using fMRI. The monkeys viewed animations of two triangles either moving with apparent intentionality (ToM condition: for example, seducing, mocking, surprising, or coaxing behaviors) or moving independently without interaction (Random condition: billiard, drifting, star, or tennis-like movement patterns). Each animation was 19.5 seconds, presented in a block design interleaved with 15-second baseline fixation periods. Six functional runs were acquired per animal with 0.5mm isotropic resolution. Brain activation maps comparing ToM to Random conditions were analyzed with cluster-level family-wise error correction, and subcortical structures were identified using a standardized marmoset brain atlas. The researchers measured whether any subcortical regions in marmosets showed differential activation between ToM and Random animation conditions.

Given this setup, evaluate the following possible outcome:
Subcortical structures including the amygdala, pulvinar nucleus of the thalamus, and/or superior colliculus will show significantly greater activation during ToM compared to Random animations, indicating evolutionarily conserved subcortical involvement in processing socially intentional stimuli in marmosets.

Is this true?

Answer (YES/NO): YES